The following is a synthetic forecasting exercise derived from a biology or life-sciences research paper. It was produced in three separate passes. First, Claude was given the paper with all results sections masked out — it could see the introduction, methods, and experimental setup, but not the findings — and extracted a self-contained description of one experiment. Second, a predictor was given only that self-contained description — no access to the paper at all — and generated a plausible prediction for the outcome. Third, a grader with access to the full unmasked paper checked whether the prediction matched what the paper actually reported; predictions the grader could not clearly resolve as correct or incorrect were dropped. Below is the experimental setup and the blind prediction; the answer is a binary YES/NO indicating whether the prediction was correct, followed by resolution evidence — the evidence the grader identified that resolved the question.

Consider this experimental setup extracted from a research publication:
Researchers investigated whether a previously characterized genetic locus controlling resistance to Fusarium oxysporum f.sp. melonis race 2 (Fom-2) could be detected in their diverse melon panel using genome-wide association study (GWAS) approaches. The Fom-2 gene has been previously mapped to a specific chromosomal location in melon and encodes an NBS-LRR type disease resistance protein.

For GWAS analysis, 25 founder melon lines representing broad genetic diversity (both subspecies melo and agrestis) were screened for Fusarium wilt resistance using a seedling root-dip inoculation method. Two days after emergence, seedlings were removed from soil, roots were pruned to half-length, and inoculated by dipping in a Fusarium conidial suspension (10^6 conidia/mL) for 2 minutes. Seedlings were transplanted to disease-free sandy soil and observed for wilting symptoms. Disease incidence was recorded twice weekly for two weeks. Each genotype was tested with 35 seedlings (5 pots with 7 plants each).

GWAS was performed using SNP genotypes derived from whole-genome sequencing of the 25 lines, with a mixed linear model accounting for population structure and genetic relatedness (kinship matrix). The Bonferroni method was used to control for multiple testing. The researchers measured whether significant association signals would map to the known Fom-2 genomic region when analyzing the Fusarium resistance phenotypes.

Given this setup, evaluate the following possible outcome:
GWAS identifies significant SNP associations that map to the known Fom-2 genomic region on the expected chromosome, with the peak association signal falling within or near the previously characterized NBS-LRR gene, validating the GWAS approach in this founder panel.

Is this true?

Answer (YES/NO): NO